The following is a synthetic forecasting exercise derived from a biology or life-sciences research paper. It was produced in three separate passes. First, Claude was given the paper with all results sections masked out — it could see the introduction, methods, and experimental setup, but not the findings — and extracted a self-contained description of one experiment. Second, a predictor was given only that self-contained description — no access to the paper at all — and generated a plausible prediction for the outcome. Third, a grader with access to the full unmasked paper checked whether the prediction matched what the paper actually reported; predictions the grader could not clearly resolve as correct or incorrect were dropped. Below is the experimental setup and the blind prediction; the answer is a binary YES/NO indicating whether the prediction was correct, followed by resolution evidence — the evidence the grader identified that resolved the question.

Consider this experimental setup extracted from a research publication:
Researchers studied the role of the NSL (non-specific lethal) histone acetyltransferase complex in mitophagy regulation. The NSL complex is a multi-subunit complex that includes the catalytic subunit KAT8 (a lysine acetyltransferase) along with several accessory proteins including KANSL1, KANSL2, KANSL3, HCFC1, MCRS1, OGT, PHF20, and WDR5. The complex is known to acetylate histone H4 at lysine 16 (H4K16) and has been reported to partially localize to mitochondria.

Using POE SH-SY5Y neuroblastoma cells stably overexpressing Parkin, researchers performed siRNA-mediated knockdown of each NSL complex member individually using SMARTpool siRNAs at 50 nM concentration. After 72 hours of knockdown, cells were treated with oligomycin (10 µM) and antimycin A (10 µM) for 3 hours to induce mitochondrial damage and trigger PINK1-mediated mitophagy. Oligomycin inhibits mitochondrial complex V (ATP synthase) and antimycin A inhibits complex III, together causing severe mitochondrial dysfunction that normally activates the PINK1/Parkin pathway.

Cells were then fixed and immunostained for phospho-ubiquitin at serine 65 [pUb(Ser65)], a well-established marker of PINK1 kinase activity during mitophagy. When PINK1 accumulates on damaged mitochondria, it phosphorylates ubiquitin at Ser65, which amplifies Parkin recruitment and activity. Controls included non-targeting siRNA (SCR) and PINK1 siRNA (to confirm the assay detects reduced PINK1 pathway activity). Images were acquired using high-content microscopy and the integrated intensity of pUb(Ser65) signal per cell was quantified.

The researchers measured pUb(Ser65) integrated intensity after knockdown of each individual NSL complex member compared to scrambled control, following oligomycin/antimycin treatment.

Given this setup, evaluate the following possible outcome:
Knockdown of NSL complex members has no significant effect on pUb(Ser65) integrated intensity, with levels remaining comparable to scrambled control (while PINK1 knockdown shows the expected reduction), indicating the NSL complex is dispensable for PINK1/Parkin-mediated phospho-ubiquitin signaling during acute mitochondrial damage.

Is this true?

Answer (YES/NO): NO